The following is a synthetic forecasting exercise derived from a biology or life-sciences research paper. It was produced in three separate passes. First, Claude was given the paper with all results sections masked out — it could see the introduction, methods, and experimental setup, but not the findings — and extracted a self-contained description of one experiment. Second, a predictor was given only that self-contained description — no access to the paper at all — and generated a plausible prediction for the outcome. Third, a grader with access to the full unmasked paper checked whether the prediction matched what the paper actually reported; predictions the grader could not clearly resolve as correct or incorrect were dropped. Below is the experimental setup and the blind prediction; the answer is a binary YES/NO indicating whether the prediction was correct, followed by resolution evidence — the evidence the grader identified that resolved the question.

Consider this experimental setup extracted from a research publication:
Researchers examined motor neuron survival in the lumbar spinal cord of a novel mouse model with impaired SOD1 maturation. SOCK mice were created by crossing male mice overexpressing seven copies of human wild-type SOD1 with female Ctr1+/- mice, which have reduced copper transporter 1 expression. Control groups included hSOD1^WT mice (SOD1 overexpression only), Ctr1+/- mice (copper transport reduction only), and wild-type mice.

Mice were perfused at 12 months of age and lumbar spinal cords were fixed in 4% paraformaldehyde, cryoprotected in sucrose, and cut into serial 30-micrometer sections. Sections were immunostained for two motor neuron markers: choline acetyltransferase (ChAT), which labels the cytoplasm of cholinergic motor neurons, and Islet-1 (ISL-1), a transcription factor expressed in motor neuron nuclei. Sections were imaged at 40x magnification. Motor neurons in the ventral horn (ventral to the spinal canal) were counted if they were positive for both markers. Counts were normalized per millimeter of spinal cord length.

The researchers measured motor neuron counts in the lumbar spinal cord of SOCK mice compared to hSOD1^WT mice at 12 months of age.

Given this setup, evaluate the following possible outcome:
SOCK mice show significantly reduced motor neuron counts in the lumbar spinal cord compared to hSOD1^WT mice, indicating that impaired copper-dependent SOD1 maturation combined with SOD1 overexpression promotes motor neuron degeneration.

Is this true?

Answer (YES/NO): NO